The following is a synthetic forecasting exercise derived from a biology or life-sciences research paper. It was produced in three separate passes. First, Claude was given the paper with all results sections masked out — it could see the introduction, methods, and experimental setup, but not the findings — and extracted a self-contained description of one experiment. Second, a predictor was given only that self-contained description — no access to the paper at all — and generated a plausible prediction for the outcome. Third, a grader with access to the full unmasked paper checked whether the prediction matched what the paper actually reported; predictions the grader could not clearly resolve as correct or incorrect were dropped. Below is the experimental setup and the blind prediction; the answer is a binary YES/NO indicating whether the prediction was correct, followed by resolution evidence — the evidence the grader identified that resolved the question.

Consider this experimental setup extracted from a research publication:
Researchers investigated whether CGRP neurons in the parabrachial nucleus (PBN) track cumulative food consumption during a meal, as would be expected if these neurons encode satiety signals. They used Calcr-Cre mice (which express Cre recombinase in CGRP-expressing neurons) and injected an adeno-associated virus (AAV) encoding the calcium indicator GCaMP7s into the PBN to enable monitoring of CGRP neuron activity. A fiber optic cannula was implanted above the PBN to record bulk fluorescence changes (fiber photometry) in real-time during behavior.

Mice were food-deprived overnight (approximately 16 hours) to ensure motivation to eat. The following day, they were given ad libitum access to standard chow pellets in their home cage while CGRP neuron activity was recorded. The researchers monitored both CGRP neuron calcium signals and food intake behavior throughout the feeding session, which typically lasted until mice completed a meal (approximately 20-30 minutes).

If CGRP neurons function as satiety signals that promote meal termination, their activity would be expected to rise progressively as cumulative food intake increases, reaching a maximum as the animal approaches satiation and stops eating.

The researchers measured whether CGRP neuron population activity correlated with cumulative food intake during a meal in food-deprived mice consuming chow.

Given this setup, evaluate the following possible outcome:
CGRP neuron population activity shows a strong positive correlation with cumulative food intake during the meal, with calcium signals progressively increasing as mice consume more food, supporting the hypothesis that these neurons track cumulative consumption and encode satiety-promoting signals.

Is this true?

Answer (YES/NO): NO